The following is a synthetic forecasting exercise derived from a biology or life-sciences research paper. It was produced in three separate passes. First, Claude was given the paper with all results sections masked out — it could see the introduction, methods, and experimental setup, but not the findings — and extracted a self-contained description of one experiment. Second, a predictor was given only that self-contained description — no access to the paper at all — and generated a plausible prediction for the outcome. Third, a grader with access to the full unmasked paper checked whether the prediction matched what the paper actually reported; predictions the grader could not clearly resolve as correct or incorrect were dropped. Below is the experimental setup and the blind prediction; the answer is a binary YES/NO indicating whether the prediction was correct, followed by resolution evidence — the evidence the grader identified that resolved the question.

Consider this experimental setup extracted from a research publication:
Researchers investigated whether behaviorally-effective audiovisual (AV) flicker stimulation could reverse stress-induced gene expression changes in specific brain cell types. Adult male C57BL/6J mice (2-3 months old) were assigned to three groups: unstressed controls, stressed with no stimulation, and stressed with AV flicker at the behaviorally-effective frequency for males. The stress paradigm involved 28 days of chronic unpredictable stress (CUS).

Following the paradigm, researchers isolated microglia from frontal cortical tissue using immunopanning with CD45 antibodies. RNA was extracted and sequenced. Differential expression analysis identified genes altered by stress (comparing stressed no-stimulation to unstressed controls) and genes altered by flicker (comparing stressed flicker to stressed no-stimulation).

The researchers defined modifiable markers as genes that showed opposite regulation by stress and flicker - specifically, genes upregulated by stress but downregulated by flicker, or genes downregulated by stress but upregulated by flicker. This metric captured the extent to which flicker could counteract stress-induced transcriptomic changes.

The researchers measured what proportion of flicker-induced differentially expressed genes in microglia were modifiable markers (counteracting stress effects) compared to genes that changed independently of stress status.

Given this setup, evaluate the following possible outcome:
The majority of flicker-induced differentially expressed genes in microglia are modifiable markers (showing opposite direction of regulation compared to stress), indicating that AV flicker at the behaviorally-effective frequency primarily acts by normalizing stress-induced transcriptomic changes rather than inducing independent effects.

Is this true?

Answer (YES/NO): NO